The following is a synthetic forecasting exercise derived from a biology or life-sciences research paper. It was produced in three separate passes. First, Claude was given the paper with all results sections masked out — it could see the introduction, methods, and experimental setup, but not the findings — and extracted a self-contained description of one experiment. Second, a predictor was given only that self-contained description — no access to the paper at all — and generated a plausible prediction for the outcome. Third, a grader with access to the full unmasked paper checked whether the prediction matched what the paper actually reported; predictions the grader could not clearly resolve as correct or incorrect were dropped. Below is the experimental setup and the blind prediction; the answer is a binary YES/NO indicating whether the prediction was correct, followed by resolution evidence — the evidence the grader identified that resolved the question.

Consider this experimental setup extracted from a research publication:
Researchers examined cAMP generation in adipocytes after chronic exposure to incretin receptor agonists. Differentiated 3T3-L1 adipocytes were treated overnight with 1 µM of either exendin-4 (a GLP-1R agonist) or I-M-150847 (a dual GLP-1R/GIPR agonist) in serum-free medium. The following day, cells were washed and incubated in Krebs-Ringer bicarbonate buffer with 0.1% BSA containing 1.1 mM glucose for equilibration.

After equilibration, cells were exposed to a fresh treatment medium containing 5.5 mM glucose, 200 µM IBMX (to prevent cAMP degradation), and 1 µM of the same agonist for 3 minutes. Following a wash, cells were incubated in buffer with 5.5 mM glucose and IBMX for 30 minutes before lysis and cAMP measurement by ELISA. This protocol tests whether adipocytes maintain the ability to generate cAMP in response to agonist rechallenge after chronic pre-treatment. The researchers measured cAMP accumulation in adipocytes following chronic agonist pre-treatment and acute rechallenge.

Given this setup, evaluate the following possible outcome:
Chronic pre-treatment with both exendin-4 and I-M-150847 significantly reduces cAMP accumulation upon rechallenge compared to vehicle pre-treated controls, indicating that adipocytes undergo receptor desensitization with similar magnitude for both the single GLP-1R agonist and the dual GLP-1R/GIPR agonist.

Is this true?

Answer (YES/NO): NO